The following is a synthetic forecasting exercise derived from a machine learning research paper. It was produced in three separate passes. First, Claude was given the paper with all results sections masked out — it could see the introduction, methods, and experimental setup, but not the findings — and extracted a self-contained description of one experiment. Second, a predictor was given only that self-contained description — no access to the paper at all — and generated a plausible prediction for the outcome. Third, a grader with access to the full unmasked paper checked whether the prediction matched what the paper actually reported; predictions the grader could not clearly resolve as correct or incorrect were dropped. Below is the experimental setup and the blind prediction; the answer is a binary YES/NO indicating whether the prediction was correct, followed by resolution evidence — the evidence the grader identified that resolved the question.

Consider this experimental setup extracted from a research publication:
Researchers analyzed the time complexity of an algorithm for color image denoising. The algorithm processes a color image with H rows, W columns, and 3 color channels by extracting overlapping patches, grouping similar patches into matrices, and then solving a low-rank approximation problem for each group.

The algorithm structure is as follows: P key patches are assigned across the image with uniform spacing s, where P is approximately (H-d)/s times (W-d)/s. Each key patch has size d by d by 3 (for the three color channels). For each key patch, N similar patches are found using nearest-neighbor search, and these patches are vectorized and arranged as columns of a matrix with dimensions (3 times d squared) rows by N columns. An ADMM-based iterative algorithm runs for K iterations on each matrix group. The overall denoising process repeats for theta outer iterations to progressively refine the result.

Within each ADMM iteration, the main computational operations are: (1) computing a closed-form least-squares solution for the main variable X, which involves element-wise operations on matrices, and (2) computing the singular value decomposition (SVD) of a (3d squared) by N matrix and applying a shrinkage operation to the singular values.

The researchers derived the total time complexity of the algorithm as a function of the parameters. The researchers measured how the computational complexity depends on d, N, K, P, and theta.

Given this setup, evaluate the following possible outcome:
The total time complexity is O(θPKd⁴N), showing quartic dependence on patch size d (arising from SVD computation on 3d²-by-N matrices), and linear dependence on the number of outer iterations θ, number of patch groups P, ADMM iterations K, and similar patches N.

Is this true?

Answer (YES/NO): NO